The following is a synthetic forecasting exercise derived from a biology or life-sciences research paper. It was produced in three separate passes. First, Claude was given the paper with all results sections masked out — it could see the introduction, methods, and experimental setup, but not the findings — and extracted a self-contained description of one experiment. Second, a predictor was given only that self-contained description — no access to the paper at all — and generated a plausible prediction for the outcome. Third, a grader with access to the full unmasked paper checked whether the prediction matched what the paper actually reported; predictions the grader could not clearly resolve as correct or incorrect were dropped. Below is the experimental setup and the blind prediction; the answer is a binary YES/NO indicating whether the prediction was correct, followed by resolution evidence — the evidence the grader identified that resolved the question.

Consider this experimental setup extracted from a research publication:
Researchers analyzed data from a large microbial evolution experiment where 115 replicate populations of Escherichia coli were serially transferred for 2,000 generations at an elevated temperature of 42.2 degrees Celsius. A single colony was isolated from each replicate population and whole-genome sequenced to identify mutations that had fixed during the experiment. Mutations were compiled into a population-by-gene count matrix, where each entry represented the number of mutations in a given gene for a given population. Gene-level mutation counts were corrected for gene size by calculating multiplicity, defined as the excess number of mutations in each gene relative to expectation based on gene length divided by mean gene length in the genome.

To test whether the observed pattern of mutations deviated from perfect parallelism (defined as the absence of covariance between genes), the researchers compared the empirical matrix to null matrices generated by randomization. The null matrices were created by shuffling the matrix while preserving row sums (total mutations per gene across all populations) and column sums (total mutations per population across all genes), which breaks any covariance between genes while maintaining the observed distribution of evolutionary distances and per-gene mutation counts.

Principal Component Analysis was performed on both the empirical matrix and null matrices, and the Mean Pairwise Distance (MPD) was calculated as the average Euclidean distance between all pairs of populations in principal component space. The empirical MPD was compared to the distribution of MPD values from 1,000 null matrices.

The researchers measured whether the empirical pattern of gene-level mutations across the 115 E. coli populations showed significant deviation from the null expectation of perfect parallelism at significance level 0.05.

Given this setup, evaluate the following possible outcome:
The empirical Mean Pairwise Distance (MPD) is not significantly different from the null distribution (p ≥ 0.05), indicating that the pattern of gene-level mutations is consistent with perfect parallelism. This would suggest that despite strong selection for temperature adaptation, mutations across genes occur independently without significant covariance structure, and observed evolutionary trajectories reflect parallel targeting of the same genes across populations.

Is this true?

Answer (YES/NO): NO